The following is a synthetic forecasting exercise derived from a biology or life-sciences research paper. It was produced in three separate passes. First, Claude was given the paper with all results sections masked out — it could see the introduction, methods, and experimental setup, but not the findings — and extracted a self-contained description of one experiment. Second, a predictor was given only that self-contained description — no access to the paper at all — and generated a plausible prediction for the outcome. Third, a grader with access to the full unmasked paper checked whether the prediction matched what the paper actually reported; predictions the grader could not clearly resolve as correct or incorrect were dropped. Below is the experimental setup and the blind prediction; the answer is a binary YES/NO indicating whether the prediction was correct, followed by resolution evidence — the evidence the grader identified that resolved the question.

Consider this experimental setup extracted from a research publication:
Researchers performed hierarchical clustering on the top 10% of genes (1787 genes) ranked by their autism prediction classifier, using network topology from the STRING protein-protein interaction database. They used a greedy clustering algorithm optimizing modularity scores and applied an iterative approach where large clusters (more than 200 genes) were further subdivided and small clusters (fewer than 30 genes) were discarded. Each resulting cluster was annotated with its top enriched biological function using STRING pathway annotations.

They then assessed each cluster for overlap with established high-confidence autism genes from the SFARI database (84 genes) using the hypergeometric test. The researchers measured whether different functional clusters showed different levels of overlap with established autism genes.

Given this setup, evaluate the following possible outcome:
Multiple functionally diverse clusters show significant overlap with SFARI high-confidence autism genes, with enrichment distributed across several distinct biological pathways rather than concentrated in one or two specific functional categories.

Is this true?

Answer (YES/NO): YES